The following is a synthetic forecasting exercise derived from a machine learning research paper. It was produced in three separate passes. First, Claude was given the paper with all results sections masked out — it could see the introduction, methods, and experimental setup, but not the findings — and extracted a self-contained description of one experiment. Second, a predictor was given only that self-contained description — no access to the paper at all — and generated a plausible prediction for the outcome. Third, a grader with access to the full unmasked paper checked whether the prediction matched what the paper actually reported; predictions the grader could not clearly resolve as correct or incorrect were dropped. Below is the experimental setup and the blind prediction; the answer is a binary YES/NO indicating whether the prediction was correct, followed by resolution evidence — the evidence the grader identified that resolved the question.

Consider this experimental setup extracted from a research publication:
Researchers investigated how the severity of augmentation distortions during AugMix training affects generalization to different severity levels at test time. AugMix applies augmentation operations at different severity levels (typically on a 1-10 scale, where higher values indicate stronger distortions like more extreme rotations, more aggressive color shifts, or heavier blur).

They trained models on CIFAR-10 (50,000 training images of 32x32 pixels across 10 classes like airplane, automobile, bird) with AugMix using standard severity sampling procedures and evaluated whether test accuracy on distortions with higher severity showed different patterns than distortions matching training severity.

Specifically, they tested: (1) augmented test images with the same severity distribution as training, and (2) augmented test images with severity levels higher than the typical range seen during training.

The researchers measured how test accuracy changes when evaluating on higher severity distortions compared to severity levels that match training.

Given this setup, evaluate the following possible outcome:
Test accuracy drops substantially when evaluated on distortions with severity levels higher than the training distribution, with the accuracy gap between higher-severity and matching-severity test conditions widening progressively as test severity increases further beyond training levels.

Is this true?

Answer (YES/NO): NO